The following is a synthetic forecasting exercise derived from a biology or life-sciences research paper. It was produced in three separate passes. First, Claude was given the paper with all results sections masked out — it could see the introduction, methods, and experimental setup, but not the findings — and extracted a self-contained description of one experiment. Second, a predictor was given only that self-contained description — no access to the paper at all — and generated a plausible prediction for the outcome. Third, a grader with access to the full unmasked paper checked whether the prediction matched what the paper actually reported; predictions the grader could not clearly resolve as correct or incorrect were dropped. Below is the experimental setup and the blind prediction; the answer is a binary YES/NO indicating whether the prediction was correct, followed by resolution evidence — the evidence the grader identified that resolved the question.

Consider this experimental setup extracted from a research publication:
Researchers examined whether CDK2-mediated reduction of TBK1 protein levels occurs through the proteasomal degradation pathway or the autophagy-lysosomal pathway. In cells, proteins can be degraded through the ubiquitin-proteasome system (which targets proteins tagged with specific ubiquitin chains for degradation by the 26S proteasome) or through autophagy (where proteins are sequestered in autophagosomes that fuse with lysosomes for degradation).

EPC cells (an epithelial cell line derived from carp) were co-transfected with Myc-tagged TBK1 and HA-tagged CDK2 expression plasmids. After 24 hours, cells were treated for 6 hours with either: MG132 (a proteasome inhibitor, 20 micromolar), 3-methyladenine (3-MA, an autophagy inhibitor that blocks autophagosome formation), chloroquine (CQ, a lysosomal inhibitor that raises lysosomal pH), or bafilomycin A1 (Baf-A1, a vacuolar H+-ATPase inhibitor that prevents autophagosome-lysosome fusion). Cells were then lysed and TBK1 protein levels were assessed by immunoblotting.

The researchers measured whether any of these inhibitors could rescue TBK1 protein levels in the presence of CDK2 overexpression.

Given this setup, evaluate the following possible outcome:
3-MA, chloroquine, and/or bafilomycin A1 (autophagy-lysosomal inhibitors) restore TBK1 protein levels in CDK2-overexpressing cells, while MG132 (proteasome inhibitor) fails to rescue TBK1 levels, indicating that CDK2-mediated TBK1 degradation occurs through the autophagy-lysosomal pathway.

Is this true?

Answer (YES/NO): NO